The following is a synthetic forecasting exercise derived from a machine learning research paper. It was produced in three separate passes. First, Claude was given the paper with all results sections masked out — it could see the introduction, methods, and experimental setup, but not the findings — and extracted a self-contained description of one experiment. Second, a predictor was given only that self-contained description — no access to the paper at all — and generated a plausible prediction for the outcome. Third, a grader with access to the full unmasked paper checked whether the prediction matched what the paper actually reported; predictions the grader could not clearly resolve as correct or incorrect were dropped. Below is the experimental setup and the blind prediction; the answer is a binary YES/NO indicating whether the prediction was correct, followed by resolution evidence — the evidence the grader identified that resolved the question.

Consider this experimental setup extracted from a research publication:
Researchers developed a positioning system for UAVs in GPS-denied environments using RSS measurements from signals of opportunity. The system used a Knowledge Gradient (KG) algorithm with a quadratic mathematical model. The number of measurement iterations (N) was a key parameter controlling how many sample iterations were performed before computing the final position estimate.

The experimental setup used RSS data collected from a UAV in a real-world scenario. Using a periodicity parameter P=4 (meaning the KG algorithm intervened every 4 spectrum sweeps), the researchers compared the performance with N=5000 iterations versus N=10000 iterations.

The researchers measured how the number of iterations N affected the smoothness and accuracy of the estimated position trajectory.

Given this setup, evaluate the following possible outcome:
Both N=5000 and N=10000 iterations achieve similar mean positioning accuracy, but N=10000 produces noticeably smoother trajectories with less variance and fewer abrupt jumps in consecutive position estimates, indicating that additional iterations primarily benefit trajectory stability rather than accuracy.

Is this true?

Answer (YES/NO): NO